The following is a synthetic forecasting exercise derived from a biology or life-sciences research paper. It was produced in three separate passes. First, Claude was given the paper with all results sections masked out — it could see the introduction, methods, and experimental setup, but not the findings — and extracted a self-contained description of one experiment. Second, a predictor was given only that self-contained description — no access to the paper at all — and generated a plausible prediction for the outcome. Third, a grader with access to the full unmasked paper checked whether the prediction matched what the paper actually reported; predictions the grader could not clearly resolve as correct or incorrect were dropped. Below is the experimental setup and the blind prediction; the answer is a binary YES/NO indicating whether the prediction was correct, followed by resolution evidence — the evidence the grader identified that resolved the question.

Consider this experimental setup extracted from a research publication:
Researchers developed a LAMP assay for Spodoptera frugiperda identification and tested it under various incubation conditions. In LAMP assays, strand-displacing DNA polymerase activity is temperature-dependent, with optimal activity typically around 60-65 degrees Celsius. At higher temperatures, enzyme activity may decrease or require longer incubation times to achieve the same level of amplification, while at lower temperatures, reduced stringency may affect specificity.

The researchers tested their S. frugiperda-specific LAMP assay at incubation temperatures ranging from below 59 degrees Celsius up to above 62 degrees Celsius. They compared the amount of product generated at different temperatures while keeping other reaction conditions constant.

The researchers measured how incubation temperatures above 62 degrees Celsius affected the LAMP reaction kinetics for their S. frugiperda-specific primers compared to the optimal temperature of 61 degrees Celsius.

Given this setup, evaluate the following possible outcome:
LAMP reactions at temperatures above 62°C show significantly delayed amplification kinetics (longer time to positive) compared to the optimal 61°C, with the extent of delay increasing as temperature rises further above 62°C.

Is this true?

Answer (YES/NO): NO